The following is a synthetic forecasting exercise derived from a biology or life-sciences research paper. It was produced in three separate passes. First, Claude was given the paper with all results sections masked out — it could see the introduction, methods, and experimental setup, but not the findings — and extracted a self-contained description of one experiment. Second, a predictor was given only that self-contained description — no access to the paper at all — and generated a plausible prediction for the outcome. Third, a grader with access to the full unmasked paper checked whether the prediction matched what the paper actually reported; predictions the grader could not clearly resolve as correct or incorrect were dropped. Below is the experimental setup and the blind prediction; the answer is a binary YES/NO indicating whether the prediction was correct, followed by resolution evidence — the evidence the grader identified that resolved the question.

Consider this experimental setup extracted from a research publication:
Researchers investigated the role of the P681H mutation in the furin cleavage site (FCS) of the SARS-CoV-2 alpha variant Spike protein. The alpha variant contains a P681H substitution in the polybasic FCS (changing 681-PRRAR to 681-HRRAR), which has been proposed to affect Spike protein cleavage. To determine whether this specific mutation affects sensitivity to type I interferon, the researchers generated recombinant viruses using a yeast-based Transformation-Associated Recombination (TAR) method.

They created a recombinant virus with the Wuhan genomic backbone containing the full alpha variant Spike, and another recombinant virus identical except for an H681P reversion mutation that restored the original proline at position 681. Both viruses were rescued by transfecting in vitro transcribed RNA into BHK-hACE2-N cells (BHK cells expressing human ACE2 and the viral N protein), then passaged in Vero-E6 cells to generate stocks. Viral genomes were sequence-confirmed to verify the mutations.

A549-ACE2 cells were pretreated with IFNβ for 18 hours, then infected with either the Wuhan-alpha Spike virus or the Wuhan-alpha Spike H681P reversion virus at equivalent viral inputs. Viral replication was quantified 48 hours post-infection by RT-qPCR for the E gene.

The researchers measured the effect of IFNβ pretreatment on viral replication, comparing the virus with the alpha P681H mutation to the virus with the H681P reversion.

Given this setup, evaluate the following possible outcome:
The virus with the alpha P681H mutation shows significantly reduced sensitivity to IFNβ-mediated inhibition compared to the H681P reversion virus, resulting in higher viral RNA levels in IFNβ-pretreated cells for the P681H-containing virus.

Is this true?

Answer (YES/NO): YES